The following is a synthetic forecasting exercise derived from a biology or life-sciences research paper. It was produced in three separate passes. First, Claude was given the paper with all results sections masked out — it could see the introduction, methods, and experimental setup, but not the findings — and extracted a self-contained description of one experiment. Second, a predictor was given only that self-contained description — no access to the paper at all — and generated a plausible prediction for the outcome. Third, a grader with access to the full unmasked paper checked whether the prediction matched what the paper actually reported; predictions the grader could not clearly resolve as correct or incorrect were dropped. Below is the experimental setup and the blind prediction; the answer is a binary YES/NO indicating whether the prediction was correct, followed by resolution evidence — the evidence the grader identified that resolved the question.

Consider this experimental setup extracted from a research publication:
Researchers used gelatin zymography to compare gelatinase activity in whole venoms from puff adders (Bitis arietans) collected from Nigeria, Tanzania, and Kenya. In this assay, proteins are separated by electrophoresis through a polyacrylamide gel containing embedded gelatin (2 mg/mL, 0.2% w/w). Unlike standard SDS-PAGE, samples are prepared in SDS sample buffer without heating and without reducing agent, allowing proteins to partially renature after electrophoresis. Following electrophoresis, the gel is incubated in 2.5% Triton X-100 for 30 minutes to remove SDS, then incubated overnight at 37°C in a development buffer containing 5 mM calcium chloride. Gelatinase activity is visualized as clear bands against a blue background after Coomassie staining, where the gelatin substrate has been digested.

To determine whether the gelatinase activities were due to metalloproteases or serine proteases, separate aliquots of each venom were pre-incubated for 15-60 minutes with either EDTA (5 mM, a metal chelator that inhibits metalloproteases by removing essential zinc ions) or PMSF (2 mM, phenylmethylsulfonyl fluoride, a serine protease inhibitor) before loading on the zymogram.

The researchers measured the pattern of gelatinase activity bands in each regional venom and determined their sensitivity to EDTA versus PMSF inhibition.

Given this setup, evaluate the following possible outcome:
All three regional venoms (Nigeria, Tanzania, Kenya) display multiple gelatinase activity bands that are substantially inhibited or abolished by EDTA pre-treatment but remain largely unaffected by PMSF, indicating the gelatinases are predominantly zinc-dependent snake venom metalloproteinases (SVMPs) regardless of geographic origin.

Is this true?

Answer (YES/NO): NO